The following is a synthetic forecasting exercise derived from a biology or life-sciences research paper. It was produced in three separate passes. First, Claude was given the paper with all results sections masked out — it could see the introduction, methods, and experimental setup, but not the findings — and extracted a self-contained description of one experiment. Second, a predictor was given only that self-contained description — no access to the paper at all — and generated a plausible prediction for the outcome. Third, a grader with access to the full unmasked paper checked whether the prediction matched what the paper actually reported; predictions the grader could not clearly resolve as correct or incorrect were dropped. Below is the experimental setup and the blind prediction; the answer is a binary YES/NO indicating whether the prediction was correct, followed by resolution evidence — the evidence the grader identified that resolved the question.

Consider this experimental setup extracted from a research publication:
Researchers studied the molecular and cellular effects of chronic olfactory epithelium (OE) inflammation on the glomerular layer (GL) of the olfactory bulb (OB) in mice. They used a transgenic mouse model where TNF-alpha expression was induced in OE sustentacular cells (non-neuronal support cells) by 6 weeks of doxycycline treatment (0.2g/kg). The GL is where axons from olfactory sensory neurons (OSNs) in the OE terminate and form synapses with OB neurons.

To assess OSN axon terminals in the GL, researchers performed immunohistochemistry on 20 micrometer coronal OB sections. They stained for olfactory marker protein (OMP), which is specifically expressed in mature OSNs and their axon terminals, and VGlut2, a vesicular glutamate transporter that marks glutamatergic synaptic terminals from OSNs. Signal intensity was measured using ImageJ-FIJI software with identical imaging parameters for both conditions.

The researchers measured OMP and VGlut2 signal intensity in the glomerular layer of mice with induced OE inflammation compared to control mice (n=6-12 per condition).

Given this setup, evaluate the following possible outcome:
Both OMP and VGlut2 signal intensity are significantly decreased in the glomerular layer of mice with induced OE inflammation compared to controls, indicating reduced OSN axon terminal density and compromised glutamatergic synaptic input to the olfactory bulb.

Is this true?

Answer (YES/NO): YES